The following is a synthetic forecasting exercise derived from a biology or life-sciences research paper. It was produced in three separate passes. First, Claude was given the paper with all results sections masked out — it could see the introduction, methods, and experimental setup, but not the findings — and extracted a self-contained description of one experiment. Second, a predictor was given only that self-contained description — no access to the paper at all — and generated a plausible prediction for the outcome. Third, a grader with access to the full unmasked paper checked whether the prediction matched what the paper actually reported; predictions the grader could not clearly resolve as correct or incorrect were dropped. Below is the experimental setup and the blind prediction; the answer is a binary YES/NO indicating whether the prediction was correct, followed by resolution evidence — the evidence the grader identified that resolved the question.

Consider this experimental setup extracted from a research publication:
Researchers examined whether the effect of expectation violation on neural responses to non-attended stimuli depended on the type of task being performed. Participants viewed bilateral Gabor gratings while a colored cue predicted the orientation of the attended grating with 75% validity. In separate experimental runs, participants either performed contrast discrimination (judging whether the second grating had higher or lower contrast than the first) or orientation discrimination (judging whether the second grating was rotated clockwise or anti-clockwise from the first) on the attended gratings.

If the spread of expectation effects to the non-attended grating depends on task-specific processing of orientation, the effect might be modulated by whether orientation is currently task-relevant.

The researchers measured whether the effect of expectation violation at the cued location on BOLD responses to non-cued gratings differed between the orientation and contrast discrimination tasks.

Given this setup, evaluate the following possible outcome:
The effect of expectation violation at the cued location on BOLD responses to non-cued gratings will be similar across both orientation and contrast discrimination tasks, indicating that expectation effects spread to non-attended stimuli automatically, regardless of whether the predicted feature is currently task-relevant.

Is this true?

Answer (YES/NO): YES